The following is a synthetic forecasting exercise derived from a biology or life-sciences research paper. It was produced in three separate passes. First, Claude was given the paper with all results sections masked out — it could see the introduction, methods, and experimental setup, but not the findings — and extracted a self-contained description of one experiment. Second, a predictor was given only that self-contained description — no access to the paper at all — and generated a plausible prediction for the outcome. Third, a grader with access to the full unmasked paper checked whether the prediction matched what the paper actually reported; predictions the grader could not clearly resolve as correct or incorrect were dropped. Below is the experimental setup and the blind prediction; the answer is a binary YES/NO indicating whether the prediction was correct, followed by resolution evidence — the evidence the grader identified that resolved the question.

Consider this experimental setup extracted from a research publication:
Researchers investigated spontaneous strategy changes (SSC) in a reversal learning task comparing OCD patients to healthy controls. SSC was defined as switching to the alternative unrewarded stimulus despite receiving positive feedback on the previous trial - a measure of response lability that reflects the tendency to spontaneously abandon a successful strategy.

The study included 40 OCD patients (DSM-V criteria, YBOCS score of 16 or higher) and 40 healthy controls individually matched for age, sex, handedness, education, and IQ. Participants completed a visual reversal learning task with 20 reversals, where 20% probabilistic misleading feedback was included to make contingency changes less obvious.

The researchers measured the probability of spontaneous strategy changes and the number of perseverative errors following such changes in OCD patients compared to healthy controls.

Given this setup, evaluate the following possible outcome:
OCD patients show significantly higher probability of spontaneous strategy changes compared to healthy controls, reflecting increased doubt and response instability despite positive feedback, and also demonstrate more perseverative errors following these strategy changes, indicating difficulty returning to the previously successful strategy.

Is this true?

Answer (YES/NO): NO